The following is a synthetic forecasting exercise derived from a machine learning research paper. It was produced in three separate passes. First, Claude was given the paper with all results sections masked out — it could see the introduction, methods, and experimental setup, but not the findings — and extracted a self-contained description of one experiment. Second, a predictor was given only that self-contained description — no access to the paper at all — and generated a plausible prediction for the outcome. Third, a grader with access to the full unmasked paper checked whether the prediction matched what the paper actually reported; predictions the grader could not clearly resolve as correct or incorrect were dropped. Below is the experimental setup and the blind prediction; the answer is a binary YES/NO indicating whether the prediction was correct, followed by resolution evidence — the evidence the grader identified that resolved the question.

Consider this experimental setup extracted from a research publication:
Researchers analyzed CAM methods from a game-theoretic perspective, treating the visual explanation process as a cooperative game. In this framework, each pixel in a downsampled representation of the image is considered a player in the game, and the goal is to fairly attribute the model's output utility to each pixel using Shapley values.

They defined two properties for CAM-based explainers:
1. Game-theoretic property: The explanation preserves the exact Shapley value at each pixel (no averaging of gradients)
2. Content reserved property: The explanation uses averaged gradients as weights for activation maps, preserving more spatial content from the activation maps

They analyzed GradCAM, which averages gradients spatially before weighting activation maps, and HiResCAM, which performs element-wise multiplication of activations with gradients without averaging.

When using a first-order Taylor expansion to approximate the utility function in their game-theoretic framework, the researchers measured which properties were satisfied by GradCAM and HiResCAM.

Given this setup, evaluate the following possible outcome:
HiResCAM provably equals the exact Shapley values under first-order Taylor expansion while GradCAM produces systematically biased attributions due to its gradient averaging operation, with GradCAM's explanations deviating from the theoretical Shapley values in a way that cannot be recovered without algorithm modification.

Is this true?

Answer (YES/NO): NO